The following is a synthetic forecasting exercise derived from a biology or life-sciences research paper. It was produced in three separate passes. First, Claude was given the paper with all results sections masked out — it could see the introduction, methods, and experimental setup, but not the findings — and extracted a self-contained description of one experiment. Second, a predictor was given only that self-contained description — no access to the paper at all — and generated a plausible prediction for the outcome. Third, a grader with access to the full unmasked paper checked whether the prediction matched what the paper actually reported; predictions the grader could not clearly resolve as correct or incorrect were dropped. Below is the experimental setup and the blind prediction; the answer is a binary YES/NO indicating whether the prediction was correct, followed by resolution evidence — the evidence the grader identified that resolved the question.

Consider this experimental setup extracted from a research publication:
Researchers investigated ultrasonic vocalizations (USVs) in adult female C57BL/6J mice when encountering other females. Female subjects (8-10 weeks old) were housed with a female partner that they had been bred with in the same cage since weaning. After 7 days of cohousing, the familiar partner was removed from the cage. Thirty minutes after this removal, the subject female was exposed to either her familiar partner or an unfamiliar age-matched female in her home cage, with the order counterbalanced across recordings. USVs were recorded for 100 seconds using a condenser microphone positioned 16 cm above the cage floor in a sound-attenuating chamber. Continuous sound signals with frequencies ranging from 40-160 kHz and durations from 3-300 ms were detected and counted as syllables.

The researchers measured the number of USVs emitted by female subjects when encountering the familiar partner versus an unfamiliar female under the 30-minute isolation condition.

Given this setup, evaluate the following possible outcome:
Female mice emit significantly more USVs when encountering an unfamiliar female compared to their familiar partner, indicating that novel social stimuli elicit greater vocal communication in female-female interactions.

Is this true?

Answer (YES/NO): YES